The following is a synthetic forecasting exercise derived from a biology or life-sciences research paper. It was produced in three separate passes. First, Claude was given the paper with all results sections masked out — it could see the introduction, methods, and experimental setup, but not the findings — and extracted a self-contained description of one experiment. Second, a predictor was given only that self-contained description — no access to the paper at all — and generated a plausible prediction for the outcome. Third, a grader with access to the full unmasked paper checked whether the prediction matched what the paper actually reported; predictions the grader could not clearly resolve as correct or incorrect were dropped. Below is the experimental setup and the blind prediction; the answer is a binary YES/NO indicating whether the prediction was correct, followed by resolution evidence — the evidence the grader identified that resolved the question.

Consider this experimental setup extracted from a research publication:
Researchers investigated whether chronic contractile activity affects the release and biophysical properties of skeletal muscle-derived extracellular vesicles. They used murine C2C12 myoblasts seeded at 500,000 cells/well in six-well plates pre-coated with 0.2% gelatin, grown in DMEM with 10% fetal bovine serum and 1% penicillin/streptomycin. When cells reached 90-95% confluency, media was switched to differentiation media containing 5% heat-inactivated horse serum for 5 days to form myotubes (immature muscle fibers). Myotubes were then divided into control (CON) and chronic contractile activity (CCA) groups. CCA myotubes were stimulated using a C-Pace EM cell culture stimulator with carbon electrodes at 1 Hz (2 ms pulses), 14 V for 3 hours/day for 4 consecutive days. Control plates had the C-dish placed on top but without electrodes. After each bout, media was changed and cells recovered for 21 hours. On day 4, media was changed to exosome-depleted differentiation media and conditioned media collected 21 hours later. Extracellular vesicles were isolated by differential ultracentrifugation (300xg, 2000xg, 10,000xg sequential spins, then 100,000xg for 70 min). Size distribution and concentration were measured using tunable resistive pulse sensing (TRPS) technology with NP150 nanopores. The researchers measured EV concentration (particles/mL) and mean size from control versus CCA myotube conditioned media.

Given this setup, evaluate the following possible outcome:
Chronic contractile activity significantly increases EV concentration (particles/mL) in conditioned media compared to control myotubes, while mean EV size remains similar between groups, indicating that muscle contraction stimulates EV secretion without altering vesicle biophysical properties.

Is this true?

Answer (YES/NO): YES